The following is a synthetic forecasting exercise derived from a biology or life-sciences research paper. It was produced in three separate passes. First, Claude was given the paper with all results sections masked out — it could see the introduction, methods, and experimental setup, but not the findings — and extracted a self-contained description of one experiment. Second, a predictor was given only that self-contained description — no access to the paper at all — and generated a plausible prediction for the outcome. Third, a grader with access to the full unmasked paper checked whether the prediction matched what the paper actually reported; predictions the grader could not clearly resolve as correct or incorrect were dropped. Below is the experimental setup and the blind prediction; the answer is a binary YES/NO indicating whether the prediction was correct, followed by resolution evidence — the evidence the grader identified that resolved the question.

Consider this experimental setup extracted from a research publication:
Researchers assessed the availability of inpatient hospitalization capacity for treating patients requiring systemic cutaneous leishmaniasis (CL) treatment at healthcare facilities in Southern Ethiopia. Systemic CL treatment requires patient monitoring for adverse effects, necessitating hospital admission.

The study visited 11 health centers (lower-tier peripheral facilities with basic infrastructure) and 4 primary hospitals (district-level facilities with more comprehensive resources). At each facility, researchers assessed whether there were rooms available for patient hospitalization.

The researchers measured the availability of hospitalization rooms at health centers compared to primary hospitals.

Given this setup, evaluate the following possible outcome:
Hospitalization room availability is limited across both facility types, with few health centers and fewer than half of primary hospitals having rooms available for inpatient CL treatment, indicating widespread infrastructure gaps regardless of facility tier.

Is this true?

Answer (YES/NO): NO